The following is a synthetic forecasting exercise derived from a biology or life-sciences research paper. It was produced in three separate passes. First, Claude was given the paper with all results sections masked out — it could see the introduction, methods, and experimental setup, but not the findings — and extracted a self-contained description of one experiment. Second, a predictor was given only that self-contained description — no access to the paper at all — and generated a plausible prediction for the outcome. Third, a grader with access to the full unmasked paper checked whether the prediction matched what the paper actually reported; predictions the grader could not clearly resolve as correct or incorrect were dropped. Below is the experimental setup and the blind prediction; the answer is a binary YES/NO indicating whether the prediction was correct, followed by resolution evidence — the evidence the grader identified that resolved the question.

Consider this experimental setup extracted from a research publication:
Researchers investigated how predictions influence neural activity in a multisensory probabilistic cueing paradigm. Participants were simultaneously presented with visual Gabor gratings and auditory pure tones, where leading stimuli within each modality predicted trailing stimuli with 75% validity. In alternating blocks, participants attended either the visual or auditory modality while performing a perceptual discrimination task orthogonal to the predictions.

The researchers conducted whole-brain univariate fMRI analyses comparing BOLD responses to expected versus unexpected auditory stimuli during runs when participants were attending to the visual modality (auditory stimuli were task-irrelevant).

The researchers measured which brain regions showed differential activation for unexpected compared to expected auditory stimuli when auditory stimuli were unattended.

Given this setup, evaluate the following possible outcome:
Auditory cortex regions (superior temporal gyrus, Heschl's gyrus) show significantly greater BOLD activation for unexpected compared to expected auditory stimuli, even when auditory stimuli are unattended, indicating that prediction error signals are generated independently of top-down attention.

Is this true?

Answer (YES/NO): NO